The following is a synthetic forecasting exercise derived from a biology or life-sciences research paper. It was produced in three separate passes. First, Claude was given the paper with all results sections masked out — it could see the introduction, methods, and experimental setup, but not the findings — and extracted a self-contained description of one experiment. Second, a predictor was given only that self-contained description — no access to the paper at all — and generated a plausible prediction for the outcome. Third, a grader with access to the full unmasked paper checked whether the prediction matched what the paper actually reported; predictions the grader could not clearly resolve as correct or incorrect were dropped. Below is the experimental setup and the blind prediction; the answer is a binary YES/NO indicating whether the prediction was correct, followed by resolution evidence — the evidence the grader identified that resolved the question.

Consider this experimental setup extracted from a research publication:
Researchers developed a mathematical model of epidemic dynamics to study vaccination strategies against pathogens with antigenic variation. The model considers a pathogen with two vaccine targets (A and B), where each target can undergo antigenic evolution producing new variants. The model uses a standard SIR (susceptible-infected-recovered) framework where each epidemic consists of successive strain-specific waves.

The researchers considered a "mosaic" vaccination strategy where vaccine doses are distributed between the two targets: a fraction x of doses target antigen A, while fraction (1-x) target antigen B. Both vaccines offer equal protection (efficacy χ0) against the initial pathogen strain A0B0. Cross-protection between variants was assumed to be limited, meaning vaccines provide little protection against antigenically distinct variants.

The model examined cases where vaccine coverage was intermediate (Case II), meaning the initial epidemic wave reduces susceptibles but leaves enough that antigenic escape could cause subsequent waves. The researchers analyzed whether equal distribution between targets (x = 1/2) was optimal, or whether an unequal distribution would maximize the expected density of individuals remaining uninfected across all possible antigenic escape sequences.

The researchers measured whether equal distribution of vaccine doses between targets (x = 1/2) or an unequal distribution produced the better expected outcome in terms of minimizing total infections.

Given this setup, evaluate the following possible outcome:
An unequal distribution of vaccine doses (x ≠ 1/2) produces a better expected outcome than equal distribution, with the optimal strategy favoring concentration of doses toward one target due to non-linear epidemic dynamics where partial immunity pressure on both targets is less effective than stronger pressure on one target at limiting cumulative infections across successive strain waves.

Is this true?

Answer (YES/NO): YES